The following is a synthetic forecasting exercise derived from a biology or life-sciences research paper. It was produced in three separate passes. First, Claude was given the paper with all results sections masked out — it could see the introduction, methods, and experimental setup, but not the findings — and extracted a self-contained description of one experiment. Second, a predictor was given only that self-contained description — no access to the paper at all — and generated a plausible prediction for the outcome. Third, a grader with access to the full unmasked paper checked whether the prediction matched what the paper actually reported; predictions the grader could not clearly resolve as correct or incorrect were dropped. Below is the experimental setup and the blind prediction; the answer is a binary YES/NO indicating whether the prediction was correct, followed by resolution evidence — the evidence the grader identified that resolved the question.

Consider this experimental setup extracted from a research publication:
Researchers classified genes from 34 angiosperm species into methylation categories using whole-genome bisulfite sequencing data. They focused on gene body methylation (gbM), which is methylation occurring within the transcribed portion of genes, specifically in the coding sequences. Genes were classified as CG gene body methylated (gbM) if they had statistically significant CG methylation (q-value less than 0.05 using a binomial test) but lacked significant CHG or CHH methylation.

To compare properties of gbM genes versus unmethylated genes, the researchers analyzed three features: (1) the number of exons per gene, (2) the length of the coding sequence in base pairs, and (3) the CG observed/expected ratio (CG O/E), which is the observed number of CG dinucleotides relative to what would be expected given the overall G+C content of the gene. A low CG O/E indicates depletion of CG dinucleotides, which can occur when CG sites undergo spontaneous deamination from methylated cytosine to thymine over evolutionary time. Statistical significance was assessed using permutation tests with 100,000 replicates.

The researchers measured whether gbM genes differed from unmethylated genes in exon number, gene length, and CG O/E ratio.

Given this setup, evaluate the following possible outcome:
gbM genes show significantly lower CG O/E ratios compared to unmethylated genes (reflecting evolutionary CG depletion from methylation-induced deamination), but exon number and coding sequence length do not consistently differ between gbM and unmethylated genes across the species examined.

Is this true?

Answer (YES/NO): NO